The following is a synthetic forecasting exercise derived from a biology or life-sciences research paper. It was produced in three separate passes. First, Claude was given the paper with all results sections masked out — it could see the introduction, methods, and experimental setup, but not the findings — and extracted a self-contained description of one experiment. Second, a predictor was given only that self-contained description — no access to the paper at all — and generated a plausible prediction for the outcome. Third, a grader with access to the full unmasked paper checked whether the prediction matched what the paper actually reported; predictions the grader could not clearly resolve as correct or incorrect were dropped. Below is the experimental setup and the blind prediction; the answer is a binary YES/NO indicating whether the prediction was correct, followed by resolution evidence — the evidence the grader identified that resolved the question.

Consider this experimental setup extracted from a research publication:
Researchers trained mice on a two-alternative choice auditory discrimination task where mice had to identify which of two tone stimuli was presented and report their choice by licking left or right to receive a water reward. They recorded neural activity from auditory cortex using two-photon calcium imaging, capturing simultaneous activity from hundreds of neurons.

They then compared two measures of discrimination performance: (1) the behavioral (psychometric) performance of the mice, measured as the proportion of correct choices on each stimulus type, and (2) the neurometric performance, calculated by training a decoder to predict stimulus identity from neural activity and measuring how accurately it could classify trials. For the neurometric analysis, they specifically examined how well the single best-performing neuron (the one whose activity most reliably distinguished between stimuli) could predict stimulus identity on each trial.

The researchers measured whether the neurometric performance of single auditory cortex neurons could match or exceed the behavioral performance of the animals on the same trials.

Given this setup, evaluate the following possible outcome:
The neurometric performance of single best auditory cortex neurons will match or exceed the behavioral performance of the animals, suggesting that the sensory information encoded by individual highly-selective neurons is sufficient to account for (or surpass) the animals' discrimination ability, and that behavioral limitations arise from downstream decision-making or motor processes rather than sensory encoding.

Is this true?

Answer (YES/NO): YES